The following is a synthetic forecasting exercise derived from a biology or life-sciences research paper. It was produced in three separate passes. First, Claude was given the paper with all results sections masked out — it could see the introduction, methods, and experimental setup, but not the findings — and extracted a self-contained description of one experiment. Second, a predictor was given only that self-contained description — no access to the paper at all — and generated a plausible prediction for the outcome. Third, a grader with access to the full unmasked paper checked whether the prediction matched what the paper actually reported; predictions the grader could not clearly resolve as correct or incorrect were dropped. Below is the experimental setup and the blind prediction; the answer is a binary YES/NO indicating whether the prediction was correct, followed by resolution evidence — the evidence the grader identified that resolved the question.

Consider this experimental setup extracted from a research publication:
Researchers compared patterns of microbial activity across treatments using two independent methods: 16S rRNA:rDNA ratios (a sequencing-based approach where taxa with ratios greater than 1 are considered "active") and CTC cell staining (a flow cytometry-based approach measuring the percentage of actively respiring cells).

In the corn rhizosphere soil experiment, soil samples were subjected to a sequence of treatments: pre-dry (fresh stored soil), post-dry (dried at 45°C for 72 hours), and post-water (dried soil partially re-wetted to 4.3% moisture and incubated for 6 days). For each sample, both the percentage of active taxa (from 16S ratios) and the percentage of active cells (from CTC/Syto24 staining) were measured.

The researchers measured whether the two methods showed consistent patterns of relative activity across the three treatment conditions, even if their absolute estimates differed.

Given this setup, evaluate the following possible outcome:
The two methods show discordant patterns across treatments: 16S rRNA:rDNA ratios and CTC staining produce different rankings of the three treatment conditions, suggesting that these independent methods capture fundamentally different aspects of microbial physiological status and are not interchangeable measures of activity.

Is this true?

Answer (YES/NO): NO